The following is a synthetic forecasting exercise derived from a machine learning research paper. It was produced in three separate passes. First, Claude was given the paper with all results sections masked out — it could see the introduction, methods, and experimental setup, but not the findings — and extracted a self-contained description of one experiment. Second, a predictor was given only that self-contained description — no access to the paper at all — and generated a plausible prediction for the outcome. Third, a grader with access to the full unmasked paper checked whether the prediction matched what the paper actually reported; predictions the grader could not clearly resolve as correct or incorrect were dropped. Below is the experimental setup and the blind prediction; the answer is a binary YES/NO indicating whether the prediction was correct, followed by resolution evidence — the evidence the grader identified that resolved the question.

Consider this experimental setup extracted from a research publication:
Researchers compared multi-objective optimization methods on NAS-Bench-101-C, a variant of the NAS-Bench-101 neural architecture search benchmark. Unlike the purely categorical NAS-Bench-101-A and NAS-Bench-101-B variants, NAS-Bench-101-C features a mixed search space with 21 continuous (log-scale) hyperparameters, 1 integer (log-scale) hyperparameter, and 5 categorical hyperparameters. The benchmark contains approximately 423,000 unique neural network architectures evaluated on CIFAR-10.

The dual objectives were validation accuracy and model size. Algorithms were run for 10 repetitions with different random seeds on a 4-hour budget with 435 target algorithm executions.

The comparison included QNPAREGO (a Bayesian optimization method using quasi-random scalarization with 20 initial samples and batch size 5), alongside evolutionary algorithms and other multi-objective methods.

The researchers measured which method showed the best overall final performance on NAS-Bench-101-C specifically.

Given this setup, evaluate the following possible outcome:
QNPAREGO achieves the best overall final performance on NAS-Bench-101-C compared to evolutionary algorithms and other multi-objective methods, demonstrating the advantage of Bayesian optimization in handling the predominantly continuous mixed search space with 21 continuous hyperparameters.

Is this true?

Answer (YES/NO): YES